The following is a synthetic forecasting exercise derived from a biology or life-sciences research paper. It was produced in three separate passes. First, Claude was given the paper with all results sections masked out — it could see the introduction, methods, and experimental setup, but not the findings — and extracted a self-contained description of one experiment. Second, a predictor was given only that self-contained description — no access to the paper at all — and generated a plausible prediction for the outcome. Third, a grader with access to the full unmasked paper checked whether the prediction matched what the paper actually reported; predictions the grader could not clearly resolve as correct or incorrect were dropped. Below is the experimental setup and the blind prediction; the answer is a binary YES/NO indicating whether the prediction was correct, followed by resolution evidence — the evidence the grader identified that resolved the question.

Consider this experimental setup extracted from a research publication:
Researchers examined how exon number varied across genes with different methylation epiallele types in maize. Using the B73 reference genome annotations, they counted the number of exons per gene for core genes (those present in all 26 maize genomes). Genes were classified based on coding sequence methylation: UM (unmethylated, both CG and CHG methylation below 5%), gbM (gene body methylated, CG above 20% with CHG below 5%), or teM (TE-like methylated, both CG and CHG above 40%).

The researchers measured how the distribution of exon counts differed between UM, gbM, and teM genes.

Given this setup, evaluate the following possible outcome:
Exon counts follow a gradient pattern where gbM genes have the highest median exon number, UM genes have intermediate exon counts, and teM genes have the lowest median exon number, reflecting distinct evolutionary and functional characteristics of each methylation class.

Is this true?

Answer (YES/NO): NO